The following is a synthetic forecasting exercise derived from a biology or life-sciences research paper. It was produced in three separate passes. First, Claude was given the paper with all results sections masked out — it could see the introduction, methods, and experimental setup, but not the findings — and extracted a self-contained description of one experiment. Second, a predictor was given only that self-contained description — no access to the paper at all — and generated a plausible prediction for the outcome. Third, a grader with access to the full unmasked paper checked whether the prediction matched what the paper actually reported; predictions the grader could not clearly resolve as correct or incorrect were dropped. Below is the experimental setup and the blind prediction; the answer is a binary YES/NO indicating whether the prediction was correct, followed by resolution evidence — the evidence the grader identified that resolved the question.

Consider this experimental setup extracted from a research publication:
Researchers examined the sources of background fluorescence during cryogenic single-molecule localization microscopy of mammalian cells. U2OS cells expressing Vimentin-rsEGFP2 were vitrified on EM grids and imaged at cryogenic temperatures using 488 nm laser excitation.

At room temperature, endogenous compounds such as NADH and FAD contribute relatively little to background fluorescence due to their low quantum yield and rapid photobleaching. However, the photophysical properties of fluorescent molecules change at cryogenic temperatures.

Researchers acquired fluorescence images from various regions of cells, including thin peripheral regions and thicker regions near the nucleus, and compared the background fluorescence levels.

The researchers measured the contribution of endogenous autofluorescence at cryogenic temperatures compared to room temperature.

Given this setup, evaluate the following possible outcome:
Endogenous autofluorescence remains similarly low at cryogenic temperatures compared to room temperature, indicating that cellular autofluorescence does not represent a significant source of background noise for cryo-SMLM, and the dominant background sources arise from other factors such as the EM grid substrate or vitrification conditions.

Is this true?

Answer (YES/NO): NO